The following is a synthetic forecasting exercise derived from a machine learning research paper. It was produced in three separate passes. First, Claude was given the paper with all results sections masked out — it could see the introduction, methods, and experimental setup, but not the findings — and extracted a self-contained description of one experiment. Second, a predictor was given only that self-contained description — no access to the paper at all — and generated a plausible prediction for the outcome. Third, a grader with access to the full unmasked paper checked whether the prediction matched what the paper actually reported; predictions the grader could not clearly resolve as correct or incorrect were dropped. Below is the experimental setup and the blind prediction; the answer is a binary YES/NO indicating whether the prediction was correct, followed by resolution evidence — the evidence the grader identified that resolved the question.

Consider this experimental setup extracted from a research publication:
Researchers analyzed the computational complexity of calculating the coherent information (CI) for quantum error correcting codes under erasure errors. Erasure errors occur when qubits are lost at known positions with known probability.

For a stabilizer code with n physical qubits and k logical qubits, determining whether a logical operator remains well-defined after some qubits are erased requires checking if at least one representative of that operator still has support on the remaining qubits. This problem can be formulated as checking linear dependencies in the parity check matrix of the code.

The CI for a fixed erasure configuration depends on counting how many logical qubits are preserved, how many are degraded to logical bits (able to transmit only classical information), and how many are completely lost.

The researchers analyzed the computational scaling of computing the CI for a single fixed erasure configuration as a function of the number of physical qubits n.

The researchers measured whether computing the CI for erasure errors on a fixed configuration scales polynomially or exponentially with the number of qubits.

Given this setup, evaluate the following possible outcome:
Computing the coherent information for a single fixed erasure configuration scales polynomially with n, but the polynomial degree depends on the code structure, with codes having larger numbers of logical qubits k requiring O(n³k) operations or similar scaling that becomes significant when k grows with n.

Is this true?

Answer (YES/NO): NO